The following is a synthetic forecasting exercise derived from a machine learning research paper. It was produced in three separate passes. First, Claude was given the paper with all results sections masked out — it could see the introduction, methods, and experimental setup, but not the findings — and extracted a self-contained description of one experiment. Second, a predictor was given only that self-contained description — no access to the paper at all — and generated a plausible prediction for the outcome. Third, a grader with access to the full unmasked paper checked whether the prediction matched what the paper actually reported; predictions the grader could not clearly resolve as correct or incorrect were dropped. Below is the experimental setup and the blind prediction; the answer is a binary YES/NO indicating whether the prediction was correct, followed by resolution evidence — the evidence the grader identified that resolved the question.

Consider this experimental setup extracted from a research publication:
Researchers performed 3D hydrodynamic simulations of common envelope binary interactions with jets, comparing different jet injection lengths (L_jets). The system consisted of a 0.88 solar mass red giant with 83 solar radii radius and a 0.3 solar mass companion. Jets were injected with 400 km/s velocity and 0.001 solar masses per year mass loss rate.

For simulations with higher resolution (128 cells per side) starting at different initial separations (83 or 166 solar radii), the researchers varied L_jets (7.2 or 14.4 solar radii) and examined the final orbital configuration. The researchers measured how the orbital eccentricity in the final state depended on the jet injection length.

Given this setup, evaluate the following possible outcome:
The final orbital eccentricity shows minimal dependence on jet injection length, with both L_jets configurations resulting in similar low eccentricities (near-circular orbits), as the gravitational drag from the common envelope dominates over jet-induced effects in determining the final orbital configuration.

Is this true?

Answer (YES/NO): NO